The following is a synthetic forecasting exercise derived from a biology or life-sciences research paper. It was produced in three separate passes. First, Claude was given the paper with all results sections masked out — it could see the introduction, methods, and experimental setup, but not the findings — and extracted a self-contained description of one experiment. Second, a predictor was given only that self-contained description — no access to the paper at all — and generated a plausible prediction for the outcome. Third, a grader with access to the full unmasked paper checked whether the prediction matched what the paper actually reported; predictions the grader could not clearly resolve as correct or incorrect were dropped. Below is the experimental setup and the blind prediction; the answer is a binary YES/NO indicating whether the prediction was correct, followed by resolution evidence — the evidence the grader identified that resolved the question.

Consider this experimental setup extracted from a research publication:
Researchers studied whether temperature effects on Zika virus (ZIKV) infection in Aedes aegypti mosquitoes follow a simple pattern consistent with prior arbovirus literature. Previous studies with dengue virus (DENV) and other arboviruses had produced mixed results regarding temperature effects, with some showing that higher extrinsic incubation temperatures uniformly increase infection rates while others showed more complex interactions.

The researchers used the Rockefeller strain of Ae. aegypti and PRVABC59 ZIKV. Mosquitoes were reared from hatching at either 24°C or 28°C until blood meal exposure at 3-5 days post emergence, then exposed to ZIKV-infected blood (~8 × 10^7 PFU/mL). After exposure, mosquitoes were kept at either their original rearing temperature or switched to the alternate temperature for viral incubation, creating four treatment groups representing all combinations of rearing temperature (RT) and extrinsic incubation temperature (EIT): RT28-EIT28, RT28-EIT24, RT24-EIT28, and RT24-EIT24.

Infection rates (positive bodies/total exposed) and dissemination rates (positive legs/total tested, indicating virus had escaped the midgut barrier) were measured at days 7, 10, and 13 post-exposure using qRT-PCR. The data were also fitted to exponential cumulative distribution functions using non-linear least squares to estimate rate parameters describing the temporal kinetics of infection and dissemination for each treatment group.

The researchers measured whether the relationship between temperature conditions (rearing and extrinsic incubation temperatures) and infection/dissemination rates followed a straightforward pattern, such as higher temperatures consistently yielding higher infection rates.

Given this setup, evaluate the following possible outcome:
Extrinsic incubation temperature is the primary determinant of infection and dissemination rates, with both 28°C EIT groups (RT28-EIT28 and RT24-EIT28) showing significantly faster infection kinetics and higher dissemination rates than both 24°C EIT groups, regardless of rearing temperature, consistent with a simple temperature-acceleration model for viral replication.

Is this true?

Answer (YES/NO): NO